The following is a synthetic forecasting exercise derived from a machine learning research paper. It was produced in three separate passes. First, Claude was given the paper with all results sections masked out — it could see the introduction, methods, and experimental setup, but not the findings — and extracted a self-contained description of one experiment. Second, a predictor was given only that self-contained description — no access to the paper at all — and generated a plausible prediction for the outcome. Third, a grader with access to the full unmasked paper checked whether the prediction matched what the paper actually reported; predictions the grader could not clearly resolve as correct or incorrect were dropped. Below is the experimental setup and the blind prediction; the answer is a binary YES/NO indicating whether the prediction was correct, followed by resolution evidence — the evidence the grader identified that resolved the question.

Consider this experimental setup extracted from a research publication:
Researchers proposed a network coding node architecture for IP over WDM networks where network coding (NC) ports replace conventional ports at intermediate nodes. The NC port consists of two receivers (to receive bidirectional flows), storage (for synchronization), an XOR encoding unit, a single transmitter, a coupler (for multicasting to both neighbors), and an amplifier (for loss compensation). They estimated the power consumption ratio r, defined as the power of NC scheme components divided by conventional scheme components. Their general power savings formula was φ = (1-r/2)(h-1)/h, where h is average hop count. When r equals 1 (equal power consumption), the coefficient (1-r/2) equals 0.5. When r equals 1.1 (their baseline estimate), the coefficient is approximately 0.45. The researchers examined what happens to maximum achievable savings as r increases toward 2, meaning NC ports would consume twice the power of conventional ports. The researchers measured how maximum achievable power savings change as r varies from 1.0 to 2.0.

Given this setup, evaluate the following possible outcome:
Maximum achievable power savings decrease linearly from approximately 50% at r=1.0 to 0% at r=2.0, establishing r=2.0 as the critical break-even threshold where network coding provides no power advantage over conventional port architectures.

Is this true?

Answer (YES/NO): NO